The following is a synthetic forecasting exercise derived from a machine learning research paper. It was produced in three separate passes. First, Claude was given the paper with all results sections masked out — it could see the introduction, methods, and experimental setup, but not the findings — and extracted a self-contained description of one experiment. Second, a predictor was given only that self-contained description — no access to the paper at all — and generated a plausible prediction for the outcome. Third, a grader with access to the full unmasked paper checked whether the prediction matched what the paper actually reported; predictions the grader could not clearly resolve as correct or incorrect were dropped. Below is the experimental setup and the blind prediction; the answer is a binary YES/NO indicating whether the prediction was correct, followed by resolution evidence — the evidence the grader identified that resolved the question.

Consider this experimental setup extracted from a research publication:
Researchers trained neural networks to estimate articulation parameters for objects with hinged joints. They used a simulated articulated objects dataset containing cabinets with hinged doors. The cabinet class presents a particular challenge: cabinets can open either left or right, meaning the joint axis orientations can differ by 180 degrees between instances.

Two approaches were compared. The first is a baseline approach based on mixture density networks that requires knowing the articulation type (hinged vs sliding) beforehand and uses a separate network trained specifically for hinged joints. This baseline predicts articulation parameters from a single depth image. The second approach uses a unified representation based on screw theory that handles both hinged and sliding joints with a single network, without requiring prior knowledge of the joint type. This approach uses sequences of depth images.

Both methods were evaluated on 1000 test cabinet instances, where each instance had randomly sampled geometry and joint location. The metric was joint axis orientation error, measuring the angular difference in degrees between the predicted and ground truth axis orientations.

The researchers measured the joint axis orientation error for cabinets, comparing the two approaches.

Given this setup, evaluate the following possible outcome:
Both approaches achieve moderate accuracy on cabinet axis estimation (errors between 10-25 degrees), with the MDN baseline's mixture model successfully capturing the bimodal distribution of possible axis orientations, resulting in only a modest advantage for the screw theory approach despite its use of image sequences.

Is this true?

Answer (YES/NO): NO